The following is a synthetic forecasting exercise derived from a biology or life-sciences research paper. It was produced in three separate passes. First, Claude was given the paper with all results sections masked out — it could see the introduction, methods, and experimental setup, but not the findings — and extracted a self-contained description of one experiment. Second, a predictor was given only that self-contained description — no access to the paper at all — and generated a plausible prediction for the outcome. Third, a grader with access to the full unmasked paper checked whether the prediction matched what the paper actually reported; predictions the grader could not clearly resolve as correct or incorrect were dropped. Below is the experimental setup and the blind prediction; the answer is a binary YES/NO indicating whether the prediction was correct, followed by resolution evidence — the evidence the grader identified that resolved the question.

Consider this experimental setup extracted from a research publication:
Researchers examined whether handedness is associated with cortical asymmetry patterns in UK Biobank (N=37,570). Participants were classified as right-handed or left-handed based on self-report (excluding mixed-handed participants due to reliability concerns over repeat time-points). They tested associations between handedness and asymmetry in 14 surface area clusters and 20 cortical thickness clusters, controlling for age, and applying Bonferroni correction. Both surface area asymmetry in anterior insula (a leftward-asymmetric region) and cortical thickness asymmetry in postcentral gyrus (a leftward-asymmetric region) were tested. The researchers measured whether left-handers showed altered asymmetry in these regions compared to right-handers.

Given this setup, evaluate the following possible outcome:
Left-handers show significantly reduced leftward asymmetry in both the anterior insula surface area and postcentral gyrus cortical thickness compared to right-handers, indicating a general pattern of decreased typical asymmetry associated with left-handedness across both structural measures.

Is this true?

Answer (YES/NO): YES